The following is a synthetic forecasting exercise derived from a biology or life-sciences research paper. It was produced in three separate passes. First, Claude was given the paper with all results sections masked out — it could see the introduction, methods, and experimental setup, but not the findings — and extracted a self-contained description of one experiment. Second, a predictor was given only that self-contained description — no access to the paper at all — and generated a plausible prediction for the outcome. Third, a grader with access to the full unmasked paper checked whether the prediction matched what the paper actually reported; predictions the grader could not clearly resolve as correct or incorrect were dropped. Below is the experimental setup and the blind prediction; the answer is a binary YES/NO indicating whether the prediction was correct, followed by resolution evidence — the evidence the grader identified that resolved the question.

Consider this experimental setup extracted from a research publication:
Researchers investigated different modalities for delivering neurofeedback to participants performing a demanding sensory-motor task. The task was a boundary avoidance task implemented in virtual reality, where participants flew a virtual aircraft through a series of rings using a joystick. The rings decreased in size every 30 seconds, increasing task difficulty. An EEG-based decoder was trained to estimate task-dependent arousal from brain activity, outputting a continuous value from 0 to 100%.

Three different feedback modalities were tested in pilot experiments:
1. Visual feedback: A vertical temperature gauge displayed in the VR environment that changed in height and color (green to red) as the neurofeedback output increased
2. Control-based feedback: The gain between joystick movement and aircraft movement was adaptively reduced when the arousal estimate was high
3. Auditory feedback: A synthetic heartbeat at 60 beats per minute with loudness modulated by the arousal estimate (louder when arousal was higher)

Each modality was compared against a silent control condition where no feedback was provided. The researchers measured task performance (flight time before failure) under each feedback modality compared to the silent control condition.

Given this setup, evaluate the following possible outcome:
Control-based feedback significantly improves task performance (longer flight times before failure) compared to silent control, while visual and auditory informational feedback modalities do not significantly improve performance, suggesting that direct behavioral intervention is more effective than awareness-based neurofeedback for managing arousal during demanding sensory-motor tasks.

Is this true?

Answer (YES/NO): NO